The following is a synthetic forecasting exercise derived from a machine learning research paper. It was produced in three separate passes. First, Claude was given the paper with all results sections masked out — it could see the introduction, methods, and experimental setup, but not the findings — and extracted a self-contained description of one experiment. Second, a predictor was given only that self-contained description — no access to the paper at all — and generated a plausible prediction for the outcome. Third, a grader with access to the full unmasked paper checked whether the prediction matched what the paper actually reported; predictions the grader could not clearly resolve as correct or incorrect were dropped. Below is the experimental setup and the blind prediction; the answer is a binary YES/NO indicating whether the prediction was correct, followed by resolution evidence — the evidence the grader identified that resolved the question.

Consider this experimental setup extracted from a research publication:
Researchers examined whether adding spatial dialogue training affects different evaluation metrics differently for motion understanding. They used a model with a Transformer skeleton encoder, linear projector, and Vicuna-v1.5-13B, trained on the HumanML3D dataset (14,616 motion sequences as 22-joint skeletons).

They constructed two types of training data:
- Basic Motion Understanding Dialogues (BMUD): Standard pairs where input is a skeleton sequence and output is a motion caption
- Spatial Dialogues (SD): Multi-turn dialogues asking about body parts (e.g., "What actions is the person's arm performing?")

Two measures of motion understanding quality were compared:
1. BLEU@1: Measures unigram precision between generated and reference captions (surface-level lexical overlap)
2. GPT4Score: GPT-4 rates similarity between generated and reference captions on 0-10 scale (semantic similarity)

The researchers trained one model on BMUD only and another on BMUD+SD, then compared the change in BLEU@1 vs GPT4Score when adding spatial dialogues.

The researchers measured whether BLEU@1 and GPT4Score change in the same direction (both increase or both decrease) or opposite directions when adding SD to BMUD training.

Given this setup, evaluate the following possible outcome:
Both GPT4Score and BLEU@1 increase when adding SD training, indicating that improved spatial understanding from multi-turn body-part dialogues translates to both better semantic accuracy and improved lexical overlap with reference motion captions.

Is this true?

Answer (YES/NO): NO